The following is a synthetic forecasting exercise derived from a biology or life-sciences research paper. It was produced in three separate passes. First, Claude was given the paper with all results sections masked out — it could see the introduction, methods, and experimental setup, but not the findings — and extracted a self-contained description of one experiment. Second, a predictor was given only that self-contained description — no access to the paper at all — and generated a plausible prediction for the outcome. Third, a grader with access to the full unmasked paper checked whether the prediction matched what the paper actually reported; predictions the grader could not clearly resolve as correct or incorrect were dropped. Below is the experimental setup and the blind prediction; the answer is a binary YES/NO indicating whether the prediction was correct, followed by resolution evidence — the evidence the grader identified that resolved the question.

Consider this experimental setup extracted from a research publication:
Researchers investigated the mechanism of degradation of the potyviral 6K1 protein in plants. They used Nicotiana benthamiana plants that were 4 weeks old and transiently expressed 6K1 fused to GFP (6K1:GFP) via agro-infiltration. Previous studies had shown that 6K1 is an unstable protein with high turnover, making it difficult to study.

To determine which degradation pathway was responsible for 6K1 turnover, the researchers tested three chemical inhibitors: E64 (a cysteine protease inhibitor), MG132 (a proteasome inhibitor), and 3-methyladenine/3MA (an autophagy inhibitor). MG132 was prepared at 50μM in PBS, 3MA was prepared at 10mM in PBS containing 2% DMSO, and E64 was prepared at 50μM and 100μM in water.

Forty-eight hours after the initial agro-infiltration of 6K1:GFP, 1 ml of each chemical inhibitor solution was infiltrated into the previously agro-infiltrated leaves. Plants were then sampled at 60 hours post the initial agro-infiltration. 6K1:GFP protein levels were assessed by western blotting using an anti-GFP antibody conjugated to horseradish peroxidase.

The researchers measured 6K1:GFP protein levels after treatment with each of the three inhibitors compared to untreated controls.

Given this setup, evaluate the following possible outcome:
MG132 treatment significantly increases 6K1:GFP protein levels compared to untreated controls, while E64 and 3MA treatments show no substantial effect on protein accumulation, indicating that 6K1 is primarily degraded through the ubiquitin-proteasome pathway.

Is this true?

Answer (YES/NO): NO